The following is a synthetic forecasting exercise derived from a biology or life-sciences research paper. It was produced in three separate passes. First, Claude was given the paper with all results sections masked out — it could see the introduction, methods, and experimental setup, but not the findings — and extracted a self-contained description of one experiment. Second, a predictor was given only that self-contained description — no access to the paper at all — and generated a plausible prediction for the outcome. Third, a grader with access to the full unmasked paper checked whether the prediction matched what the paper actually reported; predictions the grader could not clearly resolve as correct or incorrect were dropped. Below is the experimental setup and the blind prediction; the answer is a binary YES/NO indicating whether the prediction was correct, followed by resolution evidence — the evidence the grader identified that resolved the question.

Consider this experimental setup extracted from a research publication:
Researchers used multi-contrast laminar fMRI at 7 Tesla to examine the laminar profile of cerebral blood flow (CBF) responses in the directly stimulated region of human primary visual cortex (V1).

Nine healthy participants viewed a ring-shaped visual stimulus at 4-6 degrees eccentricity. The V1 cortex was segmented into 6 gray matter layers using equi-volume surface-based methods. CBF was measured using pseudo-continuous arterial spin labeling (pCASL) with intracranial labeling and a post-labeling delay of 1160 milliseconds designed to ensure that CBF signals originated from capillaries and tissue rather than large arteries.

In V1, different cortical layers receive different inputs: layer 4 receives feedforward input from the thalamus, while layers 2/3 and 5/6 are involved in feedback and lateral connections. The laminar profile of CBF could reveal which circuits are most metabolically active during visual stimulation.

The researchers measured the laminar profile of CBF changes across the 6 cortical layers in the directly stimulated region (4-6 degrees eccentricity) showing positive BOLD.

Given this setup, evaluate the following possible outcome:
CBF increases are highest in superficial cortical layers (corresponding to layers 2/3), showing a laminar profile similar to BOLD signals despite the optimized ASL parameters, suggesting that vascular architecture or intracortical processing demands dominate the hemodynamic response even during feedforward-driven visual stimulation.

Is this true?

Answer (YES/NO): NO